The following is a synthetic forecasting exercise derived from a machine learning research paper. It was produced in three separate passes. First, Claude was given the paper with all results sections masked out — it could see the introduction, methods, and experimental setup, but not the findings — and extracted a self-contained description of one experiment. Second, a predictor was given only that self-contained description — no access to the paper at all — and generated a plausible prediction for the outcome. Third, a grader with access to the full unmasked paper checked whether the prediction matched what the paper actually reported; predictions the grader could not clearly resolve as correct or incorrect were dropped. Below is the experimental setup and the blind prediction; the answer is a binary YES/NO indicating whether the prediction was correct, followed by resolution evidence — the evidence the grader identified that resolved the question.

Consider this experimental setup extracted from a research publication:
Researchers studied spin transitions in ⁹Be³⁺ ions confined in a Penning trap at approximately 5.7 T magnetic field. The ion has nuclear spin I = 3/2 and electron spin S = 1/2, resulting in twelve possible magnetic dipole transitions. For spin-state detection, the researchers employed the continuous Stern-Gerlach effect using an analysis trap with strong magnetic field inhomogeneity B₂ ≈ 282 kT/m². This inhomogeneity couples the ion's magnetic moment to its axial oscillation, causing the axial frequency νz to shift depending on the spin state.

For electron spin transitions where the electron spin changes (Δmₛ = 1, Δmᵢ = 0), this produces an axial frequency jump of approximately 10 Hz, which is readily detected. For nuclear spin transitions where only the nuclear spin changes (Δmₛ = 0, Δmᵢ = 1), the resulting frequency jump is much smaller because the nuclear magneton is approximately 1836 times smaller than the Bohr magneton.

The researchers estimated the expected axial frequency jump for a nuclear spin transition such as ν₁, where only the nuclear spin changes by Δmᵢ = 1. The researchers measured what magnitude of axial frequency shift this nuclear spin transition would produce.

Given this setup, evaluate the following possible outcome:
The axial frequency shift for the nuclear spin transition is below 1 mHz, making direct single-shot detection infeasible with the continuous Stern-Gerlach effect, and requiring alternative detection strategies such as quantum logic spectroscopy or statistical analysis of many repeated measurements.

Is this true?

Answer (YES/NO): NO